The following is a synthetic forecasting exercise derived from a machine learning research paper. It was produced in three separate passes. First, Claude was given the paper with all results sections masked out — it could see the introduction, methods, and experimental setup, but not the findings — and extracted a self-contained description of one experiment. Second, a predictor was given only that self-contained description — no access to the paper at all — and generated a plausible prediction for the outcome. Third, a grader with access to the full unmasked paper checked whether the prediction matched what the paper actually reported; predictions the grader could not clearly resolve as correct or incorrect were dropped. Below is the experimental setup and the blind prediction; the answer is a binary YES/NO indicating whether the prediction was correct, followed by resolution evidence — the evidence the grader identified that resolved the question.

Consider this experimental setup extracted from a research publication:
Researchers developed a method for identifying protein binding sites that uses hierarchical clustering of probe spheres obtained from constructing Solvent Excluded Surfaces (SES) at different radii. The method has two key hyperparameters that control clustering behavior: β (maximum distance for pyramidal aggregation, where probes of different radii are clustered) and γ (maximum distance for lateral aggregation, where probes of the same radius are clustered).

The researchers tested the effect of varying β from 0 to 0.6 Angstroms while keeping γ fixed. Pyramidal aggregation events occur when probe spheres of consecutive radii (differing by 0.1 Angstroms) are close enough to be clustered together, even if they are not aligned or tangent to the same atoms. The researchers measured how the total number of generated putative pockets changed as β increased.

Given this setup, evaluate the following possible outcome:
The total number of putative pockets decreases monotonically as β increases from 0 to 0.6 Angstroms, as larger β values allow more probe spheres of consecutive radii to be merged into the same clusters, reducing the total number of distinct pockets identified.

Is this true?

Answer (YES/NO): NO